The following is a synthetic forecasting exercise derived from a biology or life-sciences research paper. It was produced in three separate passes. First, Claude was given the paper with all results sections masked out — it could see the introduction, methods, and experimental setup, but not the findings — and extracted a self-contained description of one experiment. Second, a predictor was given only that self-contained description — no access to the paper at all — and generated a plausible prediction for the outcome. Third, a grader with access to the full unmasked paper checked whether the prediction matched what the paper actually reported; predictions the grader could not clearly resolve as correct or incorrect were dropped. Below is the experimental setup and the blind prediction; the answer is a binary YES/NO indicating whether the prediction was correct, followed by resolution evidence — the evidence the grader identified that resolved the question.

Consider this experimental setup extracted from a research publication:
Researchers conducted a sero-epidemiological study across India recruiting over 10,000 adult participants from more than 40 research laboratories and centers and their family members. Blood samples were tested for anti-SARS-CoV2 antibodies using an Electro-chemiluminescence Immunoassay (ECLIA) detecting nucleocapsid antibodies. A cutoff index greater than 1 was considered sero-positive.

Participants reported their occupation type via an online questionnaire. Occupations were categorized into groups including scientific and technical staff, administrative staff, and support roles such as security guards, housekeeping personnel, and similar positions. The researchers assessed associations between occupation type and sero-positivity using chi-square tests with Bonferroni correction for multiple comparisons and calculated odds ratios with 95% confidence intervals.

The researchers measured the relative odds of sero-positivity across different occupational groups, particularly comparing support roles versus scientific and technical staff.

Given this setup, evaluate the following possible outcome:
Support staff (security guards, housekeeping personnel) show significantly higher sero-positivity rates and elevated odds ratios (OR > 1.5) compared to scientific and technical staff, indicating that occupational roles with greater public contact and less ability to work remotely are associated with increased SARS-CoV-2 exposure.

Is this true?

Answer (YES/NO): YES